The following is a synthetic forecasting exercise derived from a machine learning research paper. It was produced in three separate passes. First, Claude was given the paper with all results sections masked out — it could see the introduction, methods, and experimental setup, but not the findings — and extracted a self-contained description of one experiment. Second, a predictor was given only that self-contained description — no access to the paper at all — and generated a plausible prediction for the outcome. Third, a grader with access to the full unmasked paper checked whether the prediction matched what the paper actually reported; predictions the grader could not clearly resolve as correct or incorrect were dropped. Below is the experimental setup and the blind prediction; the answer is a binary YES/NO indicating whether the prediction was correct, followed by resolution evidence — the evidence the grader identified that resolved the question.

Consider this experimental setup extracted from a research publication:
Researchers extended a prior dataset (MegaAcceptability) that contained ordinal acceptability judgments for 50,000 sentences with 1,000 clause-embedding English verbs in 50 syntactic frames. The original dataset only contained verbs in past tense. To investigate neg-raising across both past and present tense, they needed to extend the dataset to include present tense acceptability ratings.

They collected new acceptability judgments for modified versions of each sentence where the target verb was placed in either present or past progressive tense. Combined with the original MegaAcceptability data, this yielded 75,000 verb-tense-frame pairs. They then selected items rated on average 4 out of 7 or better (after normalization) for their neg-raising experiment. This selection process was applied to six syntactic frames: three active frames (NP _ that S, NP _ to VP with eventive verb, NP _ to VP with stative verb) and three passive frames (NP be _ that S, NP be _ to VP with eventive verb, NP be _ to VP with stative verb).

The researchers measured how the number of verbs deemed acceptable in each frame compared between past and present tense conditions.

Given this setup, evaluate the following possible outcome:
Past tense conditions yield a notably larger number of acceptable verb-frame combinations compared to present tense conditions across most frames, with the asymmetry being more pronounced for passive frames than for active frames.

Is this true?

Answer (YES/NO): NO